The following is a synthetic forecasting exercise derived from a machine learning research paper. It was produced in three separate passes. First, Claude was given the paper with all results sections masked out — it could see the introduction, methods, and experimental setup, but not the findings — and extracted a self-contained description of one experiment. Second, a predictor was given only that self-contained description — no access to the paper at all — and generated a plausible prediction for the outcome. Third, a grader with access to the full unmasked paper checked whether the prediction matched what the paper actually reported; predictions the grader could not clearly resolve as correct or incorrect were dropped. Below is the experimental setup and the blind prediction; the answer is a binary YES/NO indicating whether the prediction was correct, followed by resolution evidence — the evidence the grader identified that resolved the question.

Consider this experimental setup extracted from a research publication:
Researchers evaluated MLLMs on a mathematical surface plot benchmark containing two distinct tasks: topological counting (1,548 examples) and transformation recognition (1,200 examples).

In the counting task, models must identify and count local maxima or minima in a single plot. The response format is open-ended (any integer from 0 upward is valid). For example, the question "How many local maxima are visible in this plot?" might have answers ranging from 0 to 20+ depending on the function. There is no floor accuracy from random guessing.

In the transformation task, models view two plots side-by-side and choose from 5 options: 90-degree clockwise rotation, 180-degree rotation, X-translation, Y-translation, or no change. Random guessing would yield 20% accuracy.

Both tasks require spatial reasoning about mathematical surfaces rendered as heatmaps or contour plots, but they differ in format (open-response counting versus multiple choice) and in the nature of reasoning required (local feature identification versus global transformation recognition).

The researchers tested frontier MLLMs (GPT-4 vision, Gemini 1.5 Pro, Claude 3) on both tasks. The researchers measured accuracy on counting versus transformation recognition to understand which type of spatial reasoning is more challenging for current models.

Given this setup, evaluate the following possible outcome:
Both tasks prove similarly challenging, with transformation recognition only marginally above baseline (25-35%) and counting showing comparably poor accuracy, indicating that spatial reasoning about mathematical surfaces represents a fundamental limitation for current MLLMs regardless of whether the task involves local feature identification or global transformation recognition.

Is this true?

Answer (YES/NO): NO